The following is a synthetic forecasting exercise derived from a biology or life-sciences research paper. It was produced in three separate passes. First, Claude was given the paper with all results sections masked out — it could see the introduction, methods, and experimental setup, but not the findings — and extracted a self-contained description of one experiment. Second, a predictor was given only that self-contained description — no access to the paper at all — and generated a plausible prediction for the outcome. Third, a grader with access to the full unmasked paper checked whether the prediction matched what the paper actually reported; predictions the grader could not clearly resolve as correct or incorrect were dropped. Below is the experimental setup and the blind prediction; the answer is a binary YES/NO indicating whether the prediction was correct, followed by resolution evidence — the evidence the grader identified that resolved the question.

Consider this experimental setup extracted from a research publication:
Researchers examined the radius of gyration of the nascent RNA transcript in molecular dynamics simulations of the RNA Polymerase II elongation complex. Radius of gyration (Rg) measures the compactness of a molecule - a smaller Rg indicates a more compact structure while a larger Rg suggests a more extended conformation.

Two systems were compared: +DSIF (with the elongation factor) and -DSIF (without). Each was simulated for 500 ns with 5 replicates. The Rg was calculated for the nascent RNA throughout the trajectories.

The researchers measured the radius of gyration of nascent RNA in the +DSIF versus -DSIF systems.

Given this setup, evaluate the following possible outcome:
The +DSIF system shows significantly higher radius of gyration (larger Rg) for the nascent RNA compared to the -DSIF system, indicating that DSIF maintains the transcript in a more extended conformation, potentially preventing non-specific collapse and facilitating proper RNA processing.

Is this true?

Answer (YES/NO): YES